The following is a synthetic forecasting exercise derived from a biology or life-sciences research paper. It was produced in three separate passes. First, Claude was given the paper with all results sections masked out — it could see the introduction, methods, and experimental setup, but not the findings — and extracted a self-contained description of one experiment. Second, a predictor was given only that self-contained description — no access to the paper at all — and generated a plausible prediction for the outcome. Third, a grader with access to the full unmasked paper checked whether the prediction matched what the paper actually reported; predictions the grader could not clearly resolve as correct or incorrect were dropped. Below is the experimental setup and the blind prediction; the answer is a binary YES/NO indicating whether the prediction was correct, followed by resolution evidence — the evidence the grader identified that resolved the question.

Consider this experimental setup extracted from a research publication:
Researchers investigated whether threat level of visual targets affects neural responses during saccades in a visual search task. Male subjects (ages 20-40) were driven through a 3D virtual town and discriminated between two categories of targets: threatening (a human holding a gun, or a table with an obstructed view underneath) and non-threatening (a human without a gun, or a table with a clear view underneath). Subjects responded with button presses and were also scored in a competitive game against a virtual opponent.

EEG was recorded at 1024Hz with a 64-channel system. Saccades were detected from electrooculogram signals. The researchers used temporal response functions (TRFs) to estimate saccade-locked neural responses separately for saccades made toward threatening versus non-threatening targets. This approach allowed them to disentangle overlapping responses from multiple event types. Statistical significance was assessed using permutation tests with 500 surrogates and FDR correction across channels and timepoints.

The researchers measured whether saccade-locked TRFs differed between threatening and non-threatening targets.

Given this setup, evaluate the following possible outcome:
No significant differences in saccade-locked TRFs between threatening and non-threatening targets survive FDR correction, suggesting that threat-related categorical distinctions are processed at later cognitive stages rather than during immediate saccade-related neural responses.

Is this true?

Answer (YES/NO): NO